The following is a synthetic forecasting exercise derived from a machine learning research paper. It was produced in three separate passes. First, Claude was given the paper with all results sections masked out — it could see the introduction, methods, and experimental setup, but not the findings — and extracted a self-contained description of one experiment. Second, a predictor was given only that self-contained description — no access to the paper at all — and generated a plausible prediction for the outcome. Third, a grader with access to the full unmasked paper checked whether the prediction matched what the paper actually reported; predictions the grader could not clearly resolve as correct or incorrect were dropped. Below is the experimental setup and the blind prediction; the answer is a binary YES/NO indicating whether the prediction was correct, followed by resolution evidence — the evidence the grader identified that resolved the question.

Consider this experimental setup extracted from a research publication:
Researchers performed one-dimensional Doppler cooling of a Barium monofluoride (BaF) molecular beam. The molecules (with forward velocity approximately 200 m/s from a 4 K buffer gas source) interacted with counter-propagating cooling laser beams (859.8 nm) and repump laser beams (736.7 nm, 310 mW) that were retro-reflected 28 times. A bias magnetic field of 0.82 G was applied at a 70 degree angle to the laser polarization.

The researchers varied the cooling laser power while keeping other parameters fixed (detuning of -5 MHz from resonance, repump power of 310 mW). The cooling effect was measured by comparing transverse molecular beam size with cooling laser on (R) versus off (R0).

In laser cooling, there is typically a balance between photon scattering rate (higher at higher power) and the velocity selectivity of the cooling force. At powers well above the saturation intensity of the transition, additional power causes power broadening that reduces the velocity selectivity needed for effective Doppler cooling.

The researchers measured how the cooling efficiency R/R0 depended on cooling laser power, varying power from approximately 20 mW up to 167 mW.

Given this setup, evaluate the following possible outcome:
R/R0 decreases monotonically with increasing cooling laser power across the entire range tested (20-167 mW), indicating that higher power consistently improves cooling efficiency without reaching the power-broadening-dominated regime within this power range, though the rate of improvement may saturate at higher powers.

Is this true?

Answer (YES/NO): YES